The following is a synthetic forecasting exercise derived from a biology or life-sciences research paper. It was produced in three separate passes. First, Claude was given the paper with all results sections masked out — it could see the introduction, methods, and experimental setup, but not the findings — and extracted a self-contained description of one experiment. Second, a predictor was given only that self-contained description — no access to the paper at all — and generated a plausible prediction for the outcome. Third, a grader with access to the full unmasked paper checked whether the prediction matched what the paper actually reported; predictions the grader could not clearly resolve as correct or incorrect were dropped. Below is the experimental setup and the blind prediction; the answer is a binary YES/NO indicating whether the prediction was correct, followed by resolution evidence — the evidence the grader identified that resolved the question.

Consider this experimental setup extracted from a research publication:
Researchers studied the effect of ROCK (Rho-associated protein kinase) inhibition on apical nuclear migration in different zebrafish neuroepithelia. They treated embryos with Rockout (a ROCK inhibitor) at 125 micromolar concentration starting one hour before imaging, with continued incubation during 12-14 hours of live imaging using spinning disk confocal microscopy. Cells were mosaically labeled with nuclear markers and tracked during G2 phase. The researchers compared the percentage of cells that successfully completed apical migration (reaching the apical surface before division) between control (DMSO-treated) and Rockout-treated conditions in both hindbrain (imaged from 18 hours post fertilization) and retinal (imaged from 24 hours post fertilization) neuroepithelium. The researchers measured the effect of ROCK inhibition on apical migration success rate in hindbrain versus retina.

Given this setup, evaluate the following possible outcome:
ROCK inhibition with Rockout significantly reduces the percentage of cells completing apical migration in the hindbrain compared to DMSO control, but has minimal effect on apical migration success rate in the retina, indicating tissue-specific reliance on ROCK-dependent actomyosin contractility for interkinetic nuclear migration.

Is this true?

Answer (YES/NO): YES